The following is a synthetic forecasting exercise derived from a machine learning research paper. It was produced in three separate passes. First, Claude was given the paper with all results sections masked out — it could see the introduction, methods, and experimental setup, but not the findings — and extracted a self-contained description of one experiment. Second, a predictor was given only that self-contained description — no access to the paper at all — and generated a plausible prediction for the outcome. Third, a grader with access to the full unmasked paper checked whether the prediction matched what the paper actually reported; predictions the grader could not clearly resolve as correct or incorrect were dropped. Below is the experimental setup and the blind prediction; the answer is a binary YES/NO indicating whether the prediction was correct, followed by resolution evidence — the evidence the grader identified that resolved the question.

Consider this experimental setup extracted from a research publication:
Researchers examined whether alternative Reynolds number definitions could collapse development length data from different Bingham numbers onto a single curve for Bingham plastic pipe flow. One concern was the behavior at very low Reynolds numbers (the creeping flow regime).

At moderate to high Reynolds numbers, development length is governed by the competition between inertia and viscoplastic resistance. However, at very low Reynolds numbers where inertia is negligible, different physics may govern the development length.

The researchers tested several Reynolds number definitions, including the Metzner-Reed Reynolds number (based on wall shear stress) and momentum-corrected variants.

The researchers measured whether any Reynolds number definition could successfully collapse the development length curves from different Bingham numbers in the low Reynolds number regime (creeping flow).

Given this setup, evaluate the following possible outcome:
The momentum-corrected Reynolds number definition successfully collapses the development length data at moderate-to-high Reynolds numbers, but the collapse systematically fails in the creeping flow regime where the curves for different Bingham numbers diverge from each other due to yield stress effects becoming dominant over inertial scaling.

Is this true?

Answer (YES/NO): NO